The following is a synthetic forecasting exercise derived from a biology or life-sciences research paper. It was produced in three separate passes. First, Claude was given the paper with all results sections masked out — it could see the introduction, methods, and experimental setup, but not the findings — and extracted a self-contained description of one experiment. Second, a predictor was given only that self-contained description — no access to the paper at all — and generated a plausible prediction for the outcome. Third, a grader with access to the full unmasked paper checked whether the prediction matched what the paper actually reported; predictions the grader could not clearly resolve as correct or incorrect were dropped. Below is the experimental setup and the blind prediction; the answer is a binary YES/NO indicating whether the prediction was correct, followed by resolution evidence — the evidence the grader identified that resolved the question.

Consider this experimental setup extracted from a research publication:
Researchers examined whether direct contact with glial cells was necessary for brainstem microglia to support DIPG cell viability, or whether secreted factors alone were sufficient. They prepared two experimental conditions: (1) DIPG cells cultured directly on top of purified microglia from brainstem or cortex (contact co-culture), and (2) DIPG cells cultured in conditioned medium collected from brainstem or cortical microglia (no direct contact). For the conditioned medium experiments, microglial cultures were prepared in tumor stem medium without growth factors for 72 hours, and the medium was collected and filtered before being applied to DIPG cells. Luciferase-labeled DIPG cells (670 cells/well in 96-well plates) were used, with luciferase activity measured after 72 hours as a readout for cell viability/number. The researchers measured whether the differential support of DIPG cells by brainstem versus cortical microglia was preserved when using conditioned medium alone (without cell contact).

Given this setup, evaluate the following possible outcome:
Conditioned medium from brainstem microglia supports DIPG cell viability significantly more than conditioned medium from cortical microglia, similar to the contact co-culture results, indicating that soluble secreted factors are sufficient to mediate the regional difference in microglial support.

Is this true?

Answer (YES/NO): YES